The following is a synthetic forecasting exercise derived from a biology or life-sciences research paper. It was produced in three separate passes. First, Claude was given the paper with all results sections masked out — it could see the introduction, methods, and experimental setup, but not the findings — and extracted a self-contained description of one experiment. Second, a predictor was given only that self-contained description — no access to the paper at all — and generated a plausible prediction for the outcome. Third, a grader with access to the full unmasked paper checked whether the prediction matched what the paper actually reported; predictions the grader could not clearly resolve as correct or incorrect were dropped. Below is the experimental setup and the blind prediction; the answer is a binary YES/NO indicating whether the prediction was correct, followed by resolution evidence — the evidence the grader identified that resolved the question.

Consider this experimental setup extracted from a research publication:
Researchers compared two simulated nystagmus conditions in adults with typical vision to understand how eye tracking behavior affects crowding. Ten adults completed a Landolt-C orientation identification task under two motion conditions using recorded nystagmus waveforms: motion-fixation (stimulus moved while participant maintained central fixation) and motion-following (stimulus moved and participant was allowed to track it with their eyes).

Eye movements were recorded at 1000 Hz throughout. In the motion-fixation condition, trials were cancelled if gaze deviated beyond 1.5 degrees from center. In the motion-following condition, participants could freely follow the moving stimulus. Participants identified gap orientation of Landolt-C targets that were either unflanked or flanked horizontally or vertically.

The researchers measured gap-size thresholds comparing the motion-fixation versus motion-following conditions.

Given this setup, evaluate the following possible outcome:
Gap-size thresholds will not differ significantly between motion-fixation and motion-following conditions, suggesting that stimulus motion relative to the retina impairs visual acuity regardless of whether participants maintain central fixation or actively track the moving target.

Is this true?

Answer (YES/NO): NO